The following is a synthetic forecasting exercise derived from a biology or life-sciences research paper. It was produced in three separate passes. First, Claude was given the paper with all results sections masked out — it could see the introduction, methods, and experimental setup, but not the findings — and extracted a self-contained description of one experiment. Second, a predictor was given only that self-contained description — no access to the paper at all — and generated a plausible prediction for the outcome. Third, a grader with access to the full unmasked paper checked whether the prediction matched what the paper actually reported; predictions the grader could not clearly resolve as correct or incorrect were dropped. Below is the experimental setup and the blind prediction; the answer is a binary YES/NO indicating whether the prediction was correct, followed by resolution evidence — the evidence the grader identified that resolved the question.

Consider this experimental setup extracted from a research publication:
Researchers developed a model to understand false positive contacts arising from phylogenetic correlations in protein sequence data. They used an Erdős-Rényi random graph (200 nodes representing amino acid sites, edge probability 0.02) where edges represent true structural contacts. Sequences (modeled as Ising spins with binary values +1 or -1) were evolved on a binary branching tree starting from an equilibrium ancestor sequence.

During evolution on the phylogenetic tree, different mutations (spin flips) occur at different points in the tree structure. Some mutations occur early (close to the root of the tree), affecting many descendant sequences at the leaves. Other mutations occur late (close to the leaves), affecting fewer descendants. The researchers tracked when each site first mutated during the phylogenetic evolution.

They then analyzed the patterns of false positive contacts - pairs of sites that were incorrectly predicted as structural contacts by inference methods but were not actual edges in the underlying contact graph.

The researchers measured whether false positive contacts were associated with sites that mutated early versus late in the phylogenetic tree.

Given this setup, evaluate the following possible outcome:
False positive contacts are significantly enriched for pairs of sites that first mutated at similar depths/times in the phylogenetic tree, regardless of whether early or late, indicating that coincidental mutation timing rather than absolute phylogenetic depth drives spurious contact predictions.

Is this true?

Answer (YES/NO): NO